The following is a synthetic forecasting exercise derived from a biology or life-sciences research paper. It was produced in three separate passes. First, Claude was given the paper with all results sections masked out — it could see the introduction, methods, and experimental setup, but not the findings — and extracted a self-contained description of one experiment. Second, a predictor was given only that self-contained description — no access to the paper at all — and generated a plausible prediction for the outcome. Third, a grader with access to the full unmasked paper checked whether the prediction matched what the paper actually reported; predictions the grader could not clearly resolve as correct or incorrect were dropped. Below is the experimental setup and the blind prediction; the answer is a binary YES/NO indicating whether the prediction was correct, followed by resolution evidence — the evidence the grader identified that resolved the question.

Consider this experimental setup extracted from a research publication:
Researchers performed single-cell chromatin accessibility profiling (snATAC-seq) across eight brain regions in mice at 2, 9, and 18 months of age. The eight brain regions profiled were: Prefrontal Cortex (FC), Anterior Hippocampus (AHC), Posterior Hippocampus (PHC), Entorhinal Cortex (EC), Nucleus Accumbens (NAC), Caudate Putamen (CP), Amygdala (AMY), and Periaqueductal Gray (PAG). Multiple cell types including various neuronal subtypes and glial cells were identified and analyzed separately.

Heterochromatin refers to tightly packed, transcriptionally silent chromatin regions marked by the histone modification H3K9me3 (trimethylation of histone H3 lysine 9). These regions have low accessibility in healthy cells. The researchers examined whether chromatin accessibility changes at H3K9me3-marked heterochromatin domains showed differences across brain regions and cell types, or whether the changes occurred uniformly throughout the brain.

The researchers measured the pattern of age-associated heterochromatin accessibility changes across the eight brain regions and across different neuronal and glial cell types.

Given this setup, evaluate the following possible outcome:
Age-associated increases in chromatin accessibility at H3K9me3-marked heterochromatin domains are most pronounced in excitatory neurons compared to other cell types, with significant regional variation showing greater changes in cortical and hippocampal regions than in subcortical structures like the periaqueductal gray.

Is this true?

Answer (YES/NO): YES